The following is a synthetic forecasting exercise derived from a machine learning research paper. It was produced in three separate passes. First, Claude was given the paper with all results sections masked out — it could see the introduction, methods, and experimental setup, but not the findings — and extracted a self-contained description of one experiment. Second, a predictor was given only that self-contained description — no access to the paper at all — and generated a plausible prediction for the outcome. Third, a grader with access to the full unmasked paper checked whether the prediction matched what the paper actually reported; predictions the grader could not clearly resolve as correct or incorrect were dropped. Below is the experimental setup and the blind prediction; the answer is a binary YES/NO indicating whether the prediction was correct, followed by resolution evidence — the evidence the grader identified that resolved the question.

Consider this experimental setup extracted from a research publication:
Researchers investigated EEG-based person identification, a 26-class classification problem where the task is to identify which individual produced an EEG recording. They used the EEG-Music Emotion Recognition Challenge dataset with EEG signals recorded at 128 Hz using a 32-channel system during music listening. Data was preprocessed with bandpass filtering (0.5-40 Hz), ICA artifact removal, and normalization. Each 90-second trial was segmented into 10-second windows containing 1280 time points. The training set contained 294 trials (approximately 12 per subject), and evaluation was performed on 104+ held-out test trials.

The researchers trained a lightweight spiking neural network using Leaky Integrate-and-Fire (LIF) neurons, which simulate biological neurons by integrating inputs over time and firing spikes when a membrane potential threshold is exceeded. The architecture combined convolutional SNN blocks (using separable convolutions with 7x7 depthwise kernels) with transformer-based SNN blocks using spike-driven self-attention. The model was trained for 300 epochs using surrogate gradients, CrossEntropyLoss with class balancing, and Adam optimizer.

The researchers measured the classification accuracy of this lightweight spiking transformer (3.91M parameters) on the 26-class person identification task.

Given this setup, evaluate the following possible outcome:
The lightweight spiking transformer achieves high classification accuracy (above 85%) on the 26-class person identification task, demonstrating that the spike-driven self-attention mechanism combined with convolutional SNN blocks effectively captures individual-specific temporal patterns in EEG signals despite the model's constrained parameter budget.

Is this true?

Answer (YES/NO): YES